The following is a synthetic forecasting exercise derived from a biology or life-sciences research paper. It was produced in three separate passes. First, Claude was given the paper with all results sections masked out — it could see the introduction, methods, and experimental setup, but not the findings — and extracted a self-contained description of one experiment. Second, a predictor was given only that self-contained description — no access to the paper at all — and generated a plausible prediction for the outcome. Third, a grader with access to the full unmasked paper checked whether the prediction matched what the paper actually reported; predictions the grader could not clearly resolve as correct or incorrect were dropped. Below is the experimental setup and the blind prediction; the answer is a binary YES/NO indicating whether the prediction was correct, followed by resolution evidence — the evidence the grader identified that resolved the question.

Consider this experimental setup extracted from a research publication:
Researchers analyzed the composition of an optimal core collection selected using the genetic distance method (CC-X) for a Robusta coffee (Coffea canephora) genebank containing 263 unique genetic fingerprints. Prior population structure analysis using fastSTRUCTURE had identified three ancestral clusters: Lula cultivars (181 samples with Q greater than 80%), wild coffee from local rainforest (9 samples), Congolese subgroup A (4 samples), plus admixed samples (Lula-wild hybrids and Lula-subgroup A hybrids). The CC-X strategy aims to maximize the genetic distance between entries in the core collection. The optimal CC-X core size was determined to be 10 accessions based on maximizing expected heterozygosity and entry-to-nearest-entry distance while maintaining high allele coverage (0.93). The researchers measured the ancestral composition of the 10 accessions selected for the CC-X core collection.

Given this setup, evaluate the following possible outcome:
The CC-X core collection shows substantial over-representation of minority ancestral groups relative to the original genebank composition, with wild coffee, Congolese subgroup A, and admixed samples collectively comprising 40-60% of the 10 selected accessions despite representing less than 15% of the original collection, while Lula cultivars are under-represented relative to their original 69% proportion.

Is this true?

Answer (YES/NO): NO